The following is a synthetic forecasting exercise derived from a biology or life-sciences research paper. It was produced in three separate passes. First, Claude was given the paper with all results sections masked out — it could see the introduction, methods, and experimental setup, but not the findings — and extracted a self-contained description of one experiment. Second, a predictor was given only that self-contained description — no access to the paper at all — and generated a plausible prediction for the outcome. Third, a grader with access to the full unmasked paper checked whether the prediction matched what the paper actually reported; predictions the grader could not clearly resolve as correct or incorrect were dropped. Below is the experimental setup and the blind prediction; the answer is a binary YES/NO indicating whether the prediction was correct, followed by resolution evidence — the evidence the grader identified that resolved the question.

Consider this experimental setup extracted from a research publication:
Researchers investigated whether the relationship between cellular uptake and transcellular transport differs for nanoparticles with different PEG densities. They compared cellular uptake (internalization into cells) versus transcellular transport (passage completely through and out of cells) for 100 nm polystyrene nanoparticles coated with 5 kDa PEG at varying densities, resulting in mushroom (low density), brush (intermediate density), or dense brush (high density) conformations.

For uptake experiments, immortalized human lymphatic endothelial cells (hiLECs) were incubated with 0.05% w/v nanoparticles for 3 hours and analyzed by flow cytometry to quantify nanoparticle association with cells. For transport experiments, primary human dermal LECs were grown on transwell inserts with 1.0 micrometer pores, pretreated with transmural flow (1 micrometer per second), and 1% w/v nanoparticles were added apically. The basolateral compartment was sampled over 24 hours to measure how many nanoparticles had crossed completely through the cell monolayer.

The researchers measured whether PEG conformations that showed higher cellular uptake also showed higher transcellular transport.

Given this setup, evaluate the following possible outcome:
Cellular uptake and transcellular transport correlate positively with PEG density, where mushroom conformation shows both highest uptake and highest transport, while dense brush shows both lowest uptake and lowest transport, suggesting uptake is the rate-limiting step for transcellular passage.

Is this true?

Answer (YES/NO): NO